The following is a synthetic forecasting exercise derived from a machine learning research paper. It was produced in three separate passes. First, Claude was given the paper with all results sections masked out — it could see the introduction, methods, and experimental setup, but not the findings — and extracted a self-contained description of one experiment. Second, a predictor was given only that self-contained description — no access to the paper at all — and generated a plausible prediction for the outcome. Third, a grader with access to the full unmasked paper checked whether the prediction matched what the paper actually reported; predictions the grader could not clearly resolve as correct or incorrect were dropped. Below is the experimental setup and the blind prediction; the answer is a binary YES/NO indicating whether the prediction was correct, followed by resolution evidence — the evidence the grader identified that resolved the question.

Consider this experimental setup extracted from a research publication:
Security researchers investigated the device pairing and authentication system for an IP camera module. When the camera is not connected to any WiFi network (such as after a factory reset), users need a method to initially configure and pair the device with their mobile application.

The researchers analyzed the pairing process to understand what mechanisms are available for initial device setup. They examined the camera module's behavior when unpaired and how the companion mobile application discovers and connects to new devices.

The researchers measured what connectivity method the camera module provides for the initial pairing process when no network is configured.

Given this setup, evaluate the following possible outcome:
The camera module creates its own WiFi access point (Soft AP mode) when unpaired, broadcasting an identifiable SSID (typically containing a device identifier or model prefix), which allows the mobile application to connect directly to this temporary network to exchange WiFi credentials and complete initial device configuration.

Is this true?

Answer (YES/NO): YES